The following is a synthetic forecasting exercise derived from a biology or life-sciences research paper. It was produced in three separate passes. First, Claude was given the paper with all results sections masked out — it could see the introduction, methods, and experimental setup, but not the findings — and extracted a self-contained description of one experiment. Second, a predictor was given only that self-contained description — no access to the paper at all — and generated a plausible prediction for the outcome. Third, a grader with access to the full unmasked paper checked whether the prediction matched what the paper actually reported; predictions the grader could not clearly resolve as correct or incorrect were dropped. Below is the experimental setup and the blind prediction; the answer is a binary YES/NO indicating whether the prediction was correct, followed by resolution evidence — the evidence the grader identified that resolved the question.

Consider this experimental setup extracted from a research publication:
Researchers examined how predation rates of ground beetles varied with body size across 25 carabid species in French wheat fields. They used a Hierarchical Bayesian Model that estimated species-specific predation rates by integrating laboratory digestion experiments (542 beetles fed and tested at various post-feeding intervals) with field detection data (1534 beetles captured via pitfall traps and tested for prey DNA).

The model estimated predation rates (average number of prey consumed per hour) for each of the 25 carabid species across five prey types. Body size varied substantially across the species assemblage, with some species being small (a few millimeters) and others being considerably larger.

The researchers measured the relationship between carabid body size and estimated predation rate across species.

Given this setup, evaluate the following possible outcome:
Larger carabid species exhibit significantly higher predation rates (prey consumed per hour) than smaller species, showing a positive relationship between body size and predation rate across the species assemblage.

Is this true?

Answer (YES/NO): NO